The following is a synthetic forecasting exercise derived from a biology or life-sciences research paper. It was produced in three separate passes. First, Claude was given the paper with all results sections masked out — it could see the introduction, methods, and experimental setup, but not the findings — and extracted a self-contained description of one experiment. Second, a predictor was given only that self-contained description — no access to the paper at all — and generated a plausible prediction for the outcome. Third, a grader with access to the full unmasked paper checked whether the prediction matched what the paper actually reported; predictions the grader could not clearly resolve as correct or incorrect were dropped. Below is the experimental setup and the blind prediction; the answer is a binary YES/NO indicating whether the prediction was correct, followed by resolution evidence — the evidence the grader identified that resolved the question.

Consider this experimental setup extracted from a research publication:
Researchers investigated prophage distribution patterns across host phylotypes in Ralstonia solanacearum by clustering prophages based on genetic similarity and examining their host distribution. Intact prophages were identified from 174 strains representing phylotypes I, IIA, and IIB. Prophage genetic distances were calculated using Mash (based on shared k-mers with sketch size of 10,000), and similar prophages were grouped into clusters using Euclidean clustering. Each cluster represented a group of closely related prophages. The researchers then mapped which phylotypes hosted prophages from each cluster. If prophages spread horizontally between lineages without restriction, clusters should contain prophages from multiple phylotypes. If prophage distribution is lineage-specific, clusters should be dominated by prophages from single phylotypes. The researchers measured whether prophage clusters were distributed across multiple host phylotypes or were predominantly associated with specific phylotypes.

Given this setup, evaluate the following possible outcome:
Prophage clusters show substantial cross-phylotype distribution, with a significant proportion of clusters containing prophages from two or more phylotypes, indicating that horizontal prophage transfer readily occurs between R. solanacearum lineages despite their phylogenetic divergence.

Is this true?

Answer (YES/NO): NO